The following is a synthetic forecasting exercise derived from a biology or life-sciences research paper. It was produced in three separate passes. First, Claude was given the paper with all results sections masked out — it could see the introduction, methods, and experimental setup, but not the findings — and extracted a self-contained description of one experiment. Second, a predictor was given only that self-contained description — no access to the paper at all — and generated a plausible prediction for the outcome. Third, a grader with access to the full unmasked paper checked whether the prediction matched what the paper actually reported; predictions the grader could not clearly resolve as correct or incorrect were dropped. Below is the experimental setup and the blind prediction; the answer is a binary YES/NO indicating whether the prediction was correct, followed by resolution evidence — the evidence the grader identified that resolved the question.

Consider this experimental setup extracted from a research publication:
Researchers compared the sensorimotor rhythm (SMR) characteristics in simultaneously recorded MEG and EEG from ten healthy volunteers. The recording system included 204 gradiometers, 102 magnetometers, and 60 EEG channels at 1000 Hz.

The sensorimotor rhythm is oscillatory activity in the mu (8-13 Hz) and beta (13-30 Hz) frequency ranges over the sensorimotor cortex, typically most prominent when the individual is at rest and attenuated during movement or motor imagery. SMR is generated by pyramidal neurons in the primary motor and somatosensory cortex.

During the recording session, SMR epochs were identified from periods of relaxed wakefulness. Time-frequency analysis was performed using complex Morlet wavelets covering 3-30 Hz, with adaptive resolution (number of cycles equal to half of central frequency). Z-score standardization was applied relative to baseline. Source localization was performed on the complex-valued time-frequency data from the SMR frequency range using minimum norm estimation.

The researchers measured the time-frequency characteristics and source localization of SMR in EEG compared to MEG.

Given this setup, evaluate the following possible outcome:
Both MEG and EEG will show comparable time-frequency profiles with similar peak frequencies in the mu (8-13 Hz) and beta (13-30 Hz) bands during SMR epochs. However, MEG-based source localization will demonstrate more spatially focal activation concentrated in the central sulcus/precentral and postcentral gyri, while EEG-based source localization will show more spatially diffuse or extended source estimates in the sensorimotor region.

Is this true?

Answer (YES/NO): NO